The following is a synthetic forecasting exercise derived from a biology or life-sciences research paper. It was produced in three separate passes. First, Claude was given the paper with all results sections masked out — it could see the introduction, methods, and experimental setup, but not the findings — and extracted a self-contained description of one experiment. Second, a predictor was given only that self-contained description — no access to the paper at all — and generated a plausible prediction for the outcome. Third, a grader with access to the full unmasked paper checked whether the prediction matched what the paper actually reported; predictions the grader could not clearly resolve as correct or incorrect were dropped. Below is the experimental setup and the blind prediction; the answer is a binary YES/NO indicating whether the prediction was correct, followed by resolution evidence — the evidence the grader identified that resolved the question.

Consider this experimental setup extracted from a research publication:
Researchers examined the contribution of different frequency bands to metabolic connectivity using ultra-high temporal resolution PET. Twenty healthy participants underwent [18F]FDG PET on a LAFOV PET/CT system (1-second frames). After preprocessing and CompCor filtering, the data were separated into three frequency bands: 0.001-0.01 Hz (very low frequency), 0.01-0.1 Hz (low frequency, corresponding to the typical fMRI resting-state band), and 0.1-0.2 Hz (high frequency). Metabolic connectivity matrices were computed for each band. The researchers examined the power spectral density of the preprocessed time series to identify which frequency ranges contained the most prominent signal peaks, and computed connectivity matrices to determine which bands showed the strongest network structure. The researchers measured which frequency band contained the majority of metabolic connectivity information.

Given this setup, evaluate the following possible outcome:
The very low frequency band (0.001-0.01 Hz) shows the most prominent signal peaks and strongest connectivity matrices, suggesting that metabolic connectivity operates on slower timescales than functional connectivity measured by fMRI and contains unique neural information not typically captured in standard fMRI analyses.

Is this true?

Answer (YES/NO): NO